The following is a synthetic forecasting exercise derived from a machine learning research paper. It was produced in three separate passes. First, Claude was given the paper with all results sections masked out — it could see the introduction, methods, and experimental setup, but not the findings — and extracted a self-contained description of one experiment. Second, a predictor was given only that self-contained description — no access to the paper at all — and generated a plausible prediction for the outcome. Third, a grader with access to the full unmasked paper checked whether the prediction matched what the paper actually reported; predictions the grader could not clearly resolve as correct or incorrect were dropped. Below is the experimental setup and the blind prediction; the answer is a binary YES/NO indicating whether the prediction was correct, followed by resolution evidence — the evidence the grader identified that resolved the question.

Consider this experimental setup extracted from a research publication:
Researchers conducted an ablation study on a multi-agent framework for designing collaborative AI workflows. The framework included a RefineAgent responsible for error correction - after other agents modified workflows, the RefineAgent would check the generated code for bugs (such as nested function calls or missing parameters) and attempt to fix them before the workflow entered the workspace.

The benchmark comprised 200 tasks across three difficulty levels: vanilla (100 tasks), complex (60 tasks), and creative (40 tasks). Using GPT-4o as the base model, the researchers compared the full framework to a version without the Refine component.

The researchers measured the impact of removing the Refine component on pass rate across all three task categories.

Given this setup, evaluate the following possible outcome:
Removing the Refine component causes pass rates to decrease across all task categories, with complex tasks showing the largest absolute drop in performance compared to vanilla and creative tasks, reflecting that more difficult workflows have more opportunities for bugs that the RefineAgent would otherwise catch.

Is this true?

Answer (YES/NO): NO